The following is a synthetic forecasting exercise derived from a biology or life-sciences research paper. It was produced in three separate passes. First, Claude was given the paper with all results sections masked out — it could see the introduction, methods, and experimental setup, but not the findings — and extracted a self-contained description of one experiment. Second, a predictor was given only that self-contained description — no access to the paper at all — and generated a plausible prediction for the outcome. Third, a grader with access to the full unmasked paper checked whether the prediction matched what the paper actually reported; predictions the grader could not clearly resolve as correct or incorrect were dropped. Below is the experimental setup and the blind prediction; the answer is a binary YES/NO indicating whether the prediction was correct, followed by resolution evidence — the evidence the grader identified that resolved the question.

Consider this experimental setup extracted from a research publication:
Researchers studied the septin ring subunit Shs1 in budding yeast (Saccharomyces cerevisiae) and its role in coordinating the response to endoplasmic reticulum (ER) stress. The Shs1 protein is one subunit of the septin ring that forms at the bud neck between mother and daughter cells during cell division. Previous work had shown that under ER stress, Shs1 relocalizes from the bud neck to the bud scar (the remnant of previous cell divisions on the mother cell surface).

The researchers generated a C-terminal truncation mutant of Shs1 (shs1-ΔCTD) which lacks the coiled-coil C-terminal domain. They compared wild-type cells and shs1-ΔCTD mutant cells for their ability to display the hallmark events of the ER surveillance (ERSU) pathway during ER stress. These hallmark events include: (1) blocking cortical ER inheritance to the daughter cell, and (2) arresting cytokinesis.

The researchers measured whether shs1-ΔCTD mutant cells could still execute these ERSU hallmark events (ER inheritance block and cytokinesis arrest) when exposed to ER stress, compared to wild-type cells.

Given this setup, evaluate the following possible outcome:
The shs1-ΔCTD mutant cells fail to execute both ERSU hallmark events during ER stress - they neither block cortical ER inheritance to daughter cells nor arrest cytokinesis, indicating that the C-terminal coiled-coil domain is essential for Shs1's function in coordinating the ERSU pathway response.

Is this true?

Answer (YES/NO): NO